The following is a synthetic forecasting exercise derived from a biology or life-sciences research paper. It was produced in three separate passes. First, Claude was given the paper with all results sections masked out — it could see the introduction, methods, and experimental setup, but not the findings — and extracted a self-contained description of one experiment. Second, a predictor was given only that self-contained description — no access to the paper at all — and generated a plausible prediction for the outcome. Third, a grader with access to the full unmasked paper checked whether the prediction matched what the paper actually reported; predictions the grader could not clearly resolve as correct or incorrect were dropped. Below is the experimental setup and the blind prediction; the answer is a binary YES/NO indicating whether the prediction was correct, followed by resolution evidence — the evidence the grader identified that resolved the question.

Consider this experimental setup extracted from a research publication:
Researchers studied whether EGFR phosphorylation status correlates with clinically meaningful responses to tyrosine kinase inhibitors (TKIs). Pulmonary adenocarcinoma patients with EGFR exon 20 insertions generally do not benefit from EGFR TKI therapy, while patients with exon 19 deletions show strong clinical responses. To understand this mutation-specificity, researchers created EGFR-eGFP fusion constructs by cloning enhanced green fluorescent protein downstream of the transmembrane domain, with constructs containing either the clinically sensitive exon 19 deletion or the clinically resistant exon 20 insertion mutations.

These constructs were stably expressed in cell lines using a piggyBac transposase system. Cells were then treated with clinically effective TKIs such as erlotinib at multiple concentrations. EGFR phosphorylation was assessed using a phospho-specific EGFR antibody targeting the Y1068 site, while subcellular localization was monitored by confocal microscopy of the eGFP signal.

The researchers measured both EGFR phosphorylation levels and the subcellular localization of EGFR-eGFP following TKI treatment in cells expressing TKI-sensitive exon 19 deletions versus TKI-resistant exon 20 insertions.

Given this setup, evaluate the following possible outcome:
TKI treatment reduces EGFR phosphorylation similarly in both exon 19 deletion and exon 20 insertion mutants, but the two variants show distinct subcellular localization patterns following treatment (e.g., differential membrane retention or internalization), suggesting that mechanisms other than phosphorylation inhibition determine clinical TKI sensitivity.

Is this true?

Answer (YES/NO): YES